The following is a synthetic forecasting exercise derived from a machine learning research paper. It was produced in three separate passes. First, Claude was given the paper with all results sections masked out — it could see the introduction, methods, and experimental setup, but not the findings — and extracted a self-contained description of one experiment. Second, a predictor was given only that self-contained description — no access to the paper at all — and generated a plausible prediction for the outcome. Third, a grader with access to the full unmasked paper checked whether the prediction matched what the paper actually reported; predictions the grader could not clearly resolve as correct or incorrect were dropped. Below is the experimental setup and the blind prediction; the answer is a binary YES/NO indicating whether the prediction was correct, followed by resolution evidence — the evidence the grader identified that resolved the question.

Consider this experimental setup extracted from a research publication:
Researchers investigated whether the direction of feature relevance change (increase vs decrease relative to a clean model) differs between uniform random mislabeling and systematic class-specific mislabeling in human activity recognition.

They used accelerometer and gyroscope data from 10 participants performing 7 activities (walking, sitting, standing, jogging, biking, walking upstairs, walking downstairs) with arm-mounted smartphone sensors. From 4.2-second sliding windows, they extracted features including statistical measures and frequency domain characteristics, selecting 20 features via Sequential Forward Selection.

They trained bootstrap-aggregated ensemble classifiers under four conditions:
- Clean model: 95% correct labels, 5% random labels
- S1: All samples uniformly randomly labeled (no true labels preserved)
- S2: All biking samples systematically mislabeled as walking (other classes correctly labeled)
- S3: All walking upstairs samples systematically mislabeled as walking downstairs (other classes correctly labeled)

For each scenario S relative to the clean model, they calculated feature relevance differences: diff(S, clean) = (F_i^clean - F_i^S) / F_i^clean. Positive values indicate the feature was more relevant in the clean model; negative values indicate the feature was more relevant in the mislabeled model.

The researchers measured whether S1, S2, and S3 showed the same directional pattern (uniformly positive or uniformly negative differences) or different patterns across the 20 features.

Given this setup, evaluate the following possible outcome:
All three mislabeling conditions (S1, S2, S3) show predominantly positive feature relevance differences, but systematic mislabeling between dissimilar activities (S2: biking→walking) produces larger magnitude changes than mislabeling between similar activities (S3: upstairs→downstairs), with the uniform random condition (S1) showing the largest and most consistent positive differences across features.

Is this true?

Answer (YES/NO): NO